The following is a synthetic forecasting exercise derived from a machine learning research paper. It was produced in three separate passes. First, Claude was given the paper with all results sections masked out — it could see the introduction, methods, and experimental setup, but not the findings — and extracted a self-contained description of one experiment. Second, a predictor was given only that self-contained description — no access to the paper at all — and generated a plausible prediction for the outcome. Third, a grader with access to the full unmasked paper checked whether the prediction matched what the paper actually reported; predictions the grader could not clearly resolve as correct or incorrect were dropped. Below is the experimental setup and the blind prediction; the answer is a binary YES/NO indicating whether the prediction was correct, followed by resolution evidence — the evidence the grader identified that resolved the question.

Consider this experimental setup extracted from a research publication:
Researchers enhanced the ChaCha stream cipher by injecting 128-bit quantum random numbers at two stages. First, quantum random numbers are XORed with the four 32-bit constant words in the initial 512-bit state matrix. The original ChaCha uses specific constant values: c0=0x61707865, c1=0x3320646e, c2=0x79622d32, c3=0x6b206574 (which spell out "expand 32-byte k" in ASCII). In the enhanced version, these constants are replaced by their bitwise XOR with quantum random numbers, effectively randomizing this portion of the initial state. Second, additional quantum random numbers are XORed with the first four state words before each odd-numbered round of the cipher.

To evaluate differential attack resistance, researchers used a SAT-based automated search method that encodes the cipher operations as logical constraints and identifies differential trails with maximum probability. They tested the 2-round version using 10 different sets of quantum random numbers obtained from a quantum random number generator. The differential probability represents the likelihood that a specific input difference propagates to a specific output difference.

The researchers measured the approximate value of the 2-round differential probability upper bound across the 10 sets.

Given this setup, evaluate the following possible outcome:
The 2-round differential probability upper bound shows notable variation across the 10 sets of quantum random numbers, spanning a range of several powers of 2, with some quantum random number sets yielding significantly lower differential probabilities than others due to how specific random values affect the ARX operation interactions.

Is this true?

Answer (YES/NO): NO